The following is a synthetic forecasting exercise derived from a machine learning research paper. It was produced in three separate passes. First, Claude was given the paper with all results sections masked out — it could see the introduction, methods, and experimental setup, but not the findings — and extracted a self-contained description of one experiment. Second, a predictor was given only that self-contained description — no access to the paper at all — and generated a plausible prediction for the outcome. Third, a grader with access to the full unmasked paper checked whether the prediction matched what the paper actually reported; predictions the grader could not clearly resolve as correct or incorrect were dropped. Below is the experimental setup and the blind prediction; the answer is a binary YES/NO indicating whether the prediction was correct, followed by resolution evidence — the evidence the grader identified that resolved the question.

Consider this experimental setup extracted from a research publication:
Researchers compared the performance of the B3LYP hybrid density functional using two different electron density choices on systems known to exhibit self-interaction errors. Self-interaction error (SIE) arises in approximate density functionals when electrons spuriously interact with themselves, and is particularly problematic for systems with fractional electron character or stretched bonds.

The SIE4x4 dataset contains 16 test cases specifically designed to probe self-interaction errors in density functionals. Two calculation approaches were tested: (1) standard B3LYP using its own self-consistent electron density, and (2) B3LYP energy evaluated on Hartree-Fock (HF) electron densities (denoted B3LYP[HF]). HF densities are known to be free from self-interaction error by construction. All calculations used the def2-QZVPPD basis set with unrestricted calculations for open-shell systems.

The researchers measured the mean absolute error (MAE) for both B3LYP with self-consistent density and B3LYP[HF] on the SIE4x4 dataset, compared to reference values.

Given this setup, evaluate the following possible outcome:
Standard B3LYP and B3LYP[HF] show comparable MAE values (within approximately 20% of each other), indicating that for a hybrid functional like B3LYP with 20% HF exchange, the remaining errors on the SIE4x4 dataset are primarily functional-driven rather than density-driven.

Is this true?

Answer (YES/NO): NO